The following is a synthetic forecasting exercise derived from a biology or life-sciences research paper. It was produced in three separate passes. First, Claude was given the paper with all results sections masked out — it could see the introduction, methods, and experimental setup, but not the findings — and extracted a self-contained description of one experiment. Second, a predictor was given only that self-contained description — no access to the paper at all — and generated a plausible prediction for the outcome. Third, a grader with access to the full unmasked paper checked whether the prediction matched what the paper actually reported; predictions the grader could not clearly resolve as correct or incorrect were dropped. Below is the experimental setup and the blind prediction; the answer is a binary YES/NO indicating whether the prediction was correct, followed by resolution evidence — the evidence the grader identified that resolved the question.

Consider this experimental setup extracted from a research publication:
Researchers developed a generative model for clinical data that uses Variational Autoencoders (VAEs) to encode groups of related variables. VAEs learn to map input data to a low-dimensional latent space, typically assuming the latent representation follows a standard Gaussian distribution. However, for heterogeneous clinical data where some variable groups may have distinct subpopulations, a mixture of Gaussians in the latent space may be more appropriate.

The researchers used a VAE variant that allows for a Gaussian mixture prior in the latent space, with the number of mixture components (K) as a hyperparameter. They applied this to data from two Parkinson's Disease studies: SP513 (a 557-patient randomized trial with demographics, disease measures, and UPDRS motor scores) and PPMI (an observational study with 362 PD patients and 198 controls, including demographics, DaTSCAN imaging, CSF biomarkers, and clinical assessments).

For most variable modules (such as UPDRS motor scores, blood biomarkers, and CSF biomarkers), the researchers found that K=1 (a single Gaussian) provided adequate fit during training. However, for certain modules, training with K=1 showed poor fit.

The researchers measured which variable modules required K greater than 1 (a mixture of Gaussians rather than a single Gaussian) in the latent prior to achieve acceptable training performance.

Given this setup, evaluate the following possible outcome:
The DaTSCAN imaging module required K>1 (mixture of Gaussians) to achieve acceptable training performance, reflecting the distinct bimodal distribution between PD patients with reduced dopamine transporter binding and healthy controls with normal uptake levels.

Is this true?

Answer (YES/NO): NO